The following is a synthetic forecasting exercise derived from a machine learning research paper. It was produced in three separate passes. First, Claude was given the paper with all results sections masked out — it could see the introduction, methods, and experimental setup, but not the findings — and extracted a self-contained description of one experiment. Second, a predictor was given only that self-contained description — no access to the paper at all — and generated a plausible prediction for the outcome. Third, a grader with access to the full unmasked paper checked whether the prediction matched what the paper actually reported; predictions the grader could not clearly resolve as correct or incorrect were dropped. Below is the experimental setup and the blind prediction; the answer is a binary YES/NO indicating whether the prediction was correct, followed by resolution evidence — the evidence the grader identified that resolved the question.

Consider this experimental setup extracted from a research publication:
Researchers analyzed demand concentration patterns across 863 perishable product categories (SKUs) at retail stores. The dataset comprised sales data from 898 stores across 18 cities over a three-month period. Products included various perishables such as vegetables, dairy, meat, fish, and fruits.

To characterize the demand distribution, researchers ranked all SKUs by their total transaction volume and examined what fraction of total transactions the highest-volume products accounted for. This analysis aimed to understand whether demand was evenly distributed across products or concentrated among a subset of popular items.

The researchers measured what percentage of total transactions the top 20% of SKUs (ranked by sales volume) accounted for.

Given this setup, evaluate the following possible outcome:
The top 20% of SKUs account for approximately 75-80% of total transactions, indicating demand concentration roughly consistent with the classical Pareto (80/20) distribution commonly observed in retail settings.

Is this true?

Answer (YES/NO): NO